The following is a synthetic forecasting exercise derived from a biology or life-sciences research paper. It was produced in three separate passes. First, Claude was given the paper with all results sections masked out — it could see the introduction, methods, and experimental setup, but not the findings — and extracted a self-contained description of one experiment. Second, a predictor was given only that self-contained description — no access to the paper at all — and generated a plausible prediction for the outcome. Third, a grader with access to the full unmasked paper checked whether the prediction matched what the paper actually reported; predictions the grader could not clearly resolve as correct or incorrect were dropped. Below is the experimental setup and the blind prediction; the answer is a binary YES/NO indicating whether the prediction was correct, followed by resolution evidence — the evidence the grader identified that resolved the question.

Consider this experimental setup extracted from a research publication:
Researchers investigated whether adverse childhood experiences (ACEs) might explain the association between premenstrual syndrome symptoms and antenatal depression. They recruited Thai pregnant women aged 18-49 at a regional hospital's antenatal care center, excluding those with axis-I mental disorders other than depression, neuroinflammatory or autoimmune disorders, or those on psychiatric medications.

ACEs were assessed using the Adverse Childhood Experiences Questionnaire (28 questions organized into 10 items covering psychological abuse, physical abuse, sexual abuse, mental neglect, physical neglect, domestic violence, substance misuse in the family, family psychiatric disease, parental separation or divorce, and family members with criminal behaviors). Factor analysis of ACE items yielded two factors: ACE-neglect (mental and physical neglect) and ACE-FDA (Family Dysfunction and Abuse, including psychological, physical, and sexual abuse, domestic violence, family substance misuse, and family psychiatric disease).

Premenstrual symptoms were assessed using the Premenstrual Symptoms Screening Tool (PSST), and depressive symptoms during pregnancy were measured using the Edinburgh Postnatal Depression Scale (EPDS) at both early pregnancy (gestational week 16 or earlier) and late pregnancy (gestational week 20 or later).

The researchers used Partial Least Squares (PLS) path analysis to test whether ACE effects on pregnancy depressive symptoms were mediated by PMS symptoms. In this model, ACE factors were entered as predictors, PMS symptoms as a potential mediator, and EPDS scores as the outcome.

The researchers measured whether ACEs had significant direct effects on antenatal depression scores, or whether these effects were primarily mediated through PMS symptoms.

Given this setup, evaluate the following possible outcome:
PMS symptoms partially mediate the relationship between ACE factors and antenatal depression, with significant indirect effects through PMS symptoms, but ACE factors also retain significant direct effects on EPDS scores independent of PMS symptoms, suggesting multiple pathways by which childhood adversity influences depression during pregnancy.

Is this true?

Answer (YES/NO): NO